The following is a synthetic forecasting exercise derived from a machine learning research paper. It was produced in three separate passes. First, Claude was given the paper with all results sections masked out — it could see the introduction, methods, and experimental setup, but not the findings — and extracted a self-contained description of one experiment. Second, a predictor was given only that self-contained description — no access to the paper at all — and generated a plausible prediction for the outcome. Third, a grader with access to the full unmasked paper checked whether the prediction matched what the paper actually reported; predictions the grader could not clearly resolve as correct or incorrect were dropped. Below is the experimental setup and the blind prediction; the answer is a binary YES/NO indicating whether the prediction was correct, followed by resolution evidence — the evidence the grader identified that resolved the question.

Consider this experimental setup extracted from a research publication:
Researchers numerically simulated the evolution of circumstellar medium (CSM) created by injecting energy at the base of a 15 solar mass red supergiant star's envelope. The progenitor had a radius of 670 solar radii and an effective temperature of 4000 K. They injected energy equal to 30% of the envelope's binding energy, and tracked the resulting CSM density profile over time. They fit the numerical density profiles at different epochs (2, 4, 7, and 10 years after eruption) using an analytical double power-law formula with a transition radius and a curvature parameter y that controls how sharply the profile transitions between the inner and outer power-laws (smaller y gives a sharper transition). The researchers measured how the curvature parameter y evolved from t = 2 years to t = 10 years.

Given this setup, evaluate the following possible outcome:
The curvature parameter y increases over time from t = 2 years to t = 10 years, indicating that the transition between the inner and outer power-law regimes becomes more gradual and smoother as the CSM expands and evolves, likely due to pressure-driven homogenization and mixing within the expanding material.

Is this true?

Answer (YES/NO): NO